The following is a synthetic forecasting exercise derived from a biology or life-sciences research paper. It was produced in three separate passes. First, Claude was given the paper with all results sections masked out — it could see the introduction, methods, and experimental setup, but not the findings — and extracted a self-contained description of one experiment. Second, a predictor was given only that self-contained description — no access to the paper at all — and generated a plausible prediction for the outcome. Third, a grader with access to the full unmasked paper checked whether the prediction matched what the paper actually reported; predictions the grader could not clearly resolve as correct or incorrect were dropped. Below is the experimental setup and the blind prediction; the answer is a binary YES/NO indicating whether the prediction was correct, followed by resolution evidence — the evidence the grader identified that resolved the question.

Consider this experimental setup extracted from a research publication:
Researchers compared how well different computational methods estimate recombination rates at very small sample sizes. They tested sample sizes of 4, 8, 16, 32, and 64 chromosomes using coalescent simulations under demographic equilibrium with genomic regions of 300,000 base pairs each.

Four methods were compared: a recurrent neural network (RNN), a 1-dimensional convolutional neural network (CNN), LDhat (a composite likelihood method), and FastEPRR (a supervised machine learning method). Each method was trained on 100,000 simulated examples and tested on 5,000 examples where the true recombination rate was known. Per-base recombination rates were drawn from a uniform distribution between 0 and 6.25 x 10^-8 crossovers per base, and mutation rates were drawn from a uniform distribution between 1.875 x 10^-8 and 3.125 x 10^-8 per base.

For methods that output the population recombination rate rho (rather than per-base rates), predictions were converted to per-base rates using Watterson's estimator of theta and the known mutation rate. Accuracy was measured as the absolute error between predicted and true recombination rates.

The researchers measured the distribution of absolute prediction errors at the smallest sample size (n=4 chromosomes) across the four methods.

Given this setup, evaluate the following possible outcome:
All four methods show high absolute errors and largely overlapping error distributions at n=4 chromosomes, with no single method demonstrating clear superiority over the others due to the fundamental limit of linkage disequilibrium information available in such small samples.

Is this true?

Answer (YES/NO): NO